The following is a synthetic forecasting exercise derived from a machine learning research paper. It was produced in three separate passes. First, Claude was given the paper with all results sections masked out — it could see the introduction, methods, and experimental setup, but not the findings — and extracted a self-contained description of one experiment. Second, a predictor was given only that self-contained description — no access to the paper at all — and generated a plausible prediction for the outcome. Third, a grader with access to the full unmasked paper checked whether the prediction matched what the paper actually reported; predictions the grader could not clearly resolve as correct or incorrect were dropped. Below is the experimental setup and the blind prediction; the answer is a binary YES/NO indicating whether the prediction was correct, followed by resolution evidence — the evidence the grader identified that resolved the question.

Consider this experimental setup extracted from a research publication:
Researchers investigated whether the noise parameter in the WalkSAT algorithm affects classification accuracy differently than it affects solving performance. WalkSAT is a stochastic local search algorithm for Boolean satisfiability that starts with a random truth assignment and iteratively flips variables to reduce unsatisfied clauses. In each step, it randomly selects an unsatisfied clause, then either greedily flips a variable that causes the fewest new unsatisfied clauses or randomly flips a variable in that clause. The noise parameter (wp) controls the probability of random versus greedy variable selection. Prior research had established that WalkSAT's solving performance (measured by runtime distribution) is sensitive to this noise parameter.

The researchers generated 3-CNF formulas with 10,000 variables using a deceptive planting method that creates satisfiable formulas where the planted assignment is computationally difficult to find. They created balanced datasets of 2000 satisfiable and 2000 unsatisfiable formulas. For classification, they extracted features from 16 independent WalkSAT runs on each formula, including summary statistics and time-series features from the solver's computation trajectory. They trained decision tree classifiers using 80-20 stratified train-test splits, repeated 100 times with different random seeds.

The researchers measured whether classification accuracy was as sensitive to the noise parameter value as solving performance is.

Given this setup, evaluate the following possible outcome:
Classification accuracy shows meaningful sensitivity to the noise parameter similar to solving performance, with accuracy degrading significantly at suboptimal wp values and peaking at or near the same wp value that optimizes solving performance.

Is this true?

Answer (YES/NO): NO